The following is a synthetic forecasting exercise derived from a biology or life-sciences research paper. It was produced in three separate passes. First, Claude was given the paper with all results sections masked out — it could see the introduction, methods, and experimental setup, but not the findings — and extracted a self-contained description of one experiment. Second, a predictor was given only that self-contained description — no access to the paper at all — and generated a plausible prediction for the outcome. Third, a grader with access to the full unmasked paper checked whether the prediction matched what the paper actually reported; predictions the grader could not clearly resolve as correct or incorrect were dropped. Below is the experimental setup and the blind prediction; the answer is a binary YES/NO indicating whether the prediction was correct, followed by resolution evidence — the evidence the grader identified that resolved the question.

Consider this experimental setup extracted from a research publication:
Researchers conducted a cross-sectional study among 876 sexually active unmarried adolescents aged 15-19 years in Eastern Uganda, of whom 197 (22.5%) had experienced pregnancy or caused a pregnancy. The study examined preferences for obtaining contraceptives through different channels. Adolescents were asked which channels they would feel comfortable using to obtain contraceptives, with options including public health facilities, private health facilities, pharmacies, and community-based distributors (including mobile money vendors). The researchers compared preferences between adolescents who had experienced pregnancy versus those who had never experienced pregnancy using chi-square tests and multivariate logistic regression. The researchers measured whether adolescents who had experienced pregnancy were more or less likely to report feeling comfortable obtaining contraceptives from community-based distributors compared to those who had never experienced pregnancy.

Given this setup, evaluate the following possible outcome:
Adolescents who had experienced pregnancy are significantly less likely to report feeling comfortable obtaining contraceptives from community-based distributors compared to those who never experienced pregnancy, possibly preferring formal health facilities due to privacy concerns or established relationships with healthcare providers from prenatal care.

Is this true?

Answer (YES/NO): NO